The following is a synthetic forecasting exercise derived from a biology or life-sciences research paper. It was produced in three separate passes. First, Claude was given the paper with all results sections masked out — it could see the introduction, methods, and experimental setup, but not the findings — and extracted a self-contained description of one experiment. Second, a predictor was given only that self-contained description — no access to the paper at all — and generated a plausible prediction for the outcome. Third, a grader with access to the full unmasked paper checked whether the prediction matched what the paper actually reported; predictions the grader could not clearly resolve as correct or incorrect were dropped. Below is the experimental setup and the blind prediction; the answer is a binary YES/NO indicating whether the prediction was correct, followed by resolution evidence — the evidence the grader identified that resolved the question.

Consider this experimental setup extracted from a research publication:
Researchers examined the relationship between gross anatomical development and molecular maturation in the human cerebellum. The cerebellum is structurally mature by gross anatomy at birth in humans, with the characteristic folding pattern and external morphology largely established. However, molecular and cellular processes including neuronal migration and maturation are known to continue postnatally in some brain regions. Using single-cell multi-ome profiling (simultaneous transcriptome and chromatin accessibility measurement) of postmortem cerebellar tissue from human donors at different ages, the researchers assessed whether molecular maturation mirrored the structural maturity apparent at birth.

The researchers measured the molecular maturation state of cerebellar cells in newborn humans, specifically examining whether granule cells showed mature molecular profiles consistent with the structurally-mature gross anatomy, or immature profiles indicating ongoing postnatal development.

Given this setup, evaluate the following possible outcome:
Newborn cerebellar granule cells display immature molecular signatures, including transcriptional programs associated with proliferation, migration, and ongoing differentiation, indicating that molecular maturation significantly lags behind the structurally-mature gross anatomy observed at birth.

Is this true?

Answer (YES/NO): YES